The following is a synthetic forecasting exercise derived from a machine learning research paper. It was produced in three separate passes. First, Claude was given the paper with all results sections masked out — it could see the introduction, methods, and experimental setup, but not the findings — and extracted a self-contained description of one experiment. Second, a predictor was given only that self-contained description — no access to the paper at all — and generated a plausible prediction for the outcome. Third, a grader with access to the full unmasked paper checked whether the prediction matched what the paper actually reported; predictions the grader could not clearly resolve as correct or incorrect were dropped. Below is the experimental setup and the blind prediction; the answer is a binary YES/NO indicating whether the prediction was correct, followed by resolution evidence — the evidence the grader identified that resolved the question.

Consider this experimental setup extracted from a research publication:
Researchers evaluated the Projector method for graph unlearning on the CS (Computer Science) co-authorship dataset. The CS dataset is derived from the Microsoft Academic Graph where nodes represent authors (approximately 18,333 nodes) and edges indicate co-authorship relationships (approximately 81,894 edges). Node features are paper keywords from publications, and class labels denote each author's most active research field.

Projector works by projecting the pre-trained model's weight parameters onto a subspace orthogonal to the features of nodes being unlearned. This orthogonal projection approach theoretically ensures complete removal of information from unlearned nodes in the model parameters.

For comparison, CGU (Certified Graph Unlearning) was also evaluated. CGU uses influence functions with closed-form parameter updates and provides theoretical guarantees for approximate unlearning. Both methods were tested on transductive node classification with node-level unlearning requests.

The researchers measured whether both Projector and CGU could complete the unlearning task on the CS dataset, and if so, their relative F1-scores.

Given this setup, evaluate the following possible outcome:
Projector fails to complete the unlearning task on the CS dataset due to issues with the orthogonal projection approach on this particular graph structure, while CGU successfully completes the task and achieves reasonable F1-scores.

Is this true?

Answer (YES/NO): NO